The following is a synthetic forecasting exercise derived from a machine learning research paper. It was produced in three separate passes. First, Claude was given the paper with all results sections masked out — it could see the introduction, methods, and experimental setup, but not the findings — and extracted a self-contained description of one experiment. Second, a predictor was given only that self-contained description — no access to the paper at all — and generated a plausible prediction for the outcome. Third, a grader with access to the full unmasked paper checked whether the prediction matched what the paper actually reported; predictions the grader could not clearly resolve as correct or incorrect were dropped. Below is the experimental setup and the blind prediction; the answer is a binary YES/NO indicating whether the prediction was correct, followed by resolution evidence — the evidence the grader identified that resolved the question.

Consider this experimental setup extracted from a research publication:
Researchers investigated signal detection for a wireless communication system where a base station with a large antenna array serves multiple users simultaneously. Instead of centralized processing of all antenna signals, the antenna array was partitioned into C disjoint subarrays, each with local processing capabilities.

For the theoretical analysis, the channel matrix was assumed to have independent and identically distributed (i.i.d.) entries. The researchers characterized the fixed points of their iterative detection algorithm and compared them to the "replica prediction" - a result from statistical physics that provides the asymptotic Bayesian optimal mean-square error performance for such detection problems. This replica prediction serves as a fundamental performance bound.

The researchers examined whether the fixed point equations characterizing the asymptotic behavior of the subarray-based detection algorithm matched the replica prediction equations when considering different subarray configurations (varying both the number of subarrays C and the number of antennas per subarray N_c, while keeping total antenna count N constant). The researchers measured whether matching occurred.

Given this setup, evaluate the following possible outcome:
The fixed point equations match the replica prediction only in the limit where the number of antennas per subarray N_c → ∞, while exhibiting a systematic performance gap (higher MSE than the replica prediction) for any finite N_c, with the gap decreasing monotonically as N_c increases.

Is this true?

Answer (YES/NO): NO